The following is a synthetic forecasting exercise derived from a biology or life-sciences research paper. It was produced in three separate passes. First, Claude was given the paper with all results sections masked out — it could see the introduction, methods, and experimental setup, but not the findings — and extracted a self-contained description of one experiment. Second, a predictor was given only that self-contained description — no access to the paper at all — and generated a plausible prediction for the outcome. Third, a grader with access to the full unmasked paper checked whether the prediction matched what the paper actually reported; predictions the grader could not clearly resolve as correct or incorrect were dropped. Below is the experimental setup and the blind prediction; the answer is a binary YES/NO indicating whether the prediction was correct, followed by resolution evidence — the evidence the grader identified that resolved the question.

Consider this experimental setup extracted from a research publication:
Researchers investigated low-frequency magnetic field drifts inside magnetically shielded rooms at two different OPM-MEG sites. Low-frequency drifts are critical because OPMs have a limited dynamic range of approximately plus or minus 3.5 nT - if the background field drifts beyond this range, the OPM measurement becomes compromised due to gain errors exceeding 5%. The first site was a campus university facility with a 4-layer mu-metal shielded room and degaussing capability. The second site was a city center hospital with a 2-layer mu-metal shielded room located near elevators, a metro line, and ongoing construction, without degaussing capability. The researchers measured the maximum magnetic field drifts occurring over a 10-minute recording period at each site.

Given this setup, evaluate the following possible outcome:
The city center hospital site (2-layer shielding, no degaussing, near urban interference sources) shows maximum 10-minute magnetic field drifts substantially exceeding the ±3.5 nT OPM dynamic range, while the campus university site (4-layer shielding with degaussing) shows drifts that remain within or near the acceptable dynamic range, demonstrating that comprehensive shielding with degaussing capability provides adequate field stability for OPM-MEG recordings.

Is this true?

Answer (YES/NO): YES